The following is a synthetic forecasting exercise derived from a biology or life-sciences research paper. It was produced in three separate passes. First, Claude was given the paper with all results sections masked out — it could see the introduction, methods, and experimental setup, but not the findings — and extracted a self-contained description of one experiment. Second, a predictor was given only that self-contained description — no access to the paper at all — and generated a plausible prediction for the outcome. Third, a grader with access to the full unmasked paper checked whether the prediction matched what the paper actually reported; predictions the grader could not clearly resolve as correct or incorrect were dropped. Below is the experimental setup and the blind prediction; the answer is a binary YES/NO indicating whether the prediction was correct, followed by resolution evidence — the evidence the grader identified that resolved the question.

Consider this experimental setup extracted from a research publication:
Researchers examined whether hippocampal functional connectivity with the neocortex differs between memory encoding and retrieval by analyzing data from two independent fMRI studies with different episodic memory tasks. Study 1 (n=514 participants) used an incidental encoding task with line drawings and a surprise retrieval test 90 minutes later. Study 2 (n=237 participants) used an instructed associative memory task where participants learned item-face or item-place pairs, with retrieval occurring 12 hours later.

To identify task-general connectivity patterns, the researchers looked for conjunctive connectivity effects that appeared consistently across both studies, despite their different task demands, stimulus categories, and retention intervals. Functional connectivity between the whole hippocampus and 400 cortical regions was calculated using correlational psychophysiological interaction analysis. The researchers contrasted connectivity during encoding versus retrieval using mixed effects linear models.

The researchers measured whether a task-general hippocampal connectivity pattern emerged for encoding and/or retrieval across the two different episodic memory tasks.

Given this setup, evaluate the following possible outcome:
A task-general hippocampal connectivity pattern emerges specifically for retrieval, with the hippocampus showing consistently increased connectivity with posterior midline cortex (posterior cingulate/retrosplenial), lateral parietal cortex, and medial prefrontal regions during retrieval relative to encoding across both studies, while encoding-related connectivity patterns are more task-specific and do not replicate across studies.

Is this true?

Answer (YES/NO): NO